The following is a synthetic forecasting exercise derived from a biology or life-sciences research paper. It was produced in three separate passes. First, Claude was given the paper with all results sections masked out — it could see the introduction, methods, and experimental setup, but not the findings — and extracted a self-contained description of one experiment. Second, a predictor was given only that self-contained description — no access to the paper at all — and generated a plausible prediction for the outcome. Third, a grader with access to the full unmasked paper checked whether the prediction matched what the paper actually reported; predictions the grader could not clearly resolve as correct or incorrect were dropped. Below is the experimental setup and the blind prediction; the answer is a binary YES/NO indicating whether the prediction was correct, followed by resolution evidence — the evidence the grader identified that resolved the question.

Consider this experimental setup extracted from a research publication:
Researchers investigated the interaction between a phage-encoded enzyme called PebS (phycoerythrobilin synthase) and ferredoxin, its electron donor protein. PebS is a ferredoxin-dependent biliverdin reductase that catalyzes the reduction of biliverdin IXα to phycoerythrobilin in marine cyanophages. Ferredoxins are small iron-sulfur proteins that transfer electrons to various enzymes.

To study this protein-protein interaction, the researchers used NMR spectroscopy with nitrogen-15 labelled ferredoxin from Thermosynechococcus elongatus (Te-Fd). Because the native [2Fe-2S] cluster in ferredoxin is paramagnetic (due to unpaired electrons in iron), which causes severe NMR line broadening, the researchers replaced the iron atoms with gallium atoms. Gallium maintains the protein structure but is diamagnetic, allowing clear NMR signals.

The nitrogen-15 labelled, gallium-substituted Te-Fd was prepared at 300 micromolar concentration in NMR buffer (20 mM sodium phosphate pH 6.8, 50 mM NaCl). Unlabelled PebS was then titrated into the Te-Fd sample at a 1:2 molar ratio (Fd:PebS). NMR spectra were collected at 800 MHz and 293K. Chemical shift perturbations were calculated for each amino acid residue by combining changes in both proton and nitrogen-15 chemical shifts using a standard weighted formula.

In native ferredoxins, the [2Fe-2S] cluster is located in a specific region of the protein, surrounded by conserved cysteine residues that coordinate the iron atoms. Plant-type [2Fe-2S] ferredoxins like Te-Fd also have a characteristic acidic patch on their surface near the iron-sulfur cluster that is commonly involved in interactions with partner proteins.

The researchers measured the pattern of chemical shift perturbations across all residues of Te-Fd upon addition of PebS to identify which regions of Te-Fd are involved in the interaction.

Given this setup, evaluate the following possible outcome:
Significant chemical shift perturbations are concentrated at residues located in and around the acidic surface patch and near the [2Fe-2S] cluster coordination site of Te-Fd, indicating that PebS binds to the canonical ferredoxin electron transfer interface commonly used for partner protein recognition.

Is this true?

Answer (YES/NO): YES